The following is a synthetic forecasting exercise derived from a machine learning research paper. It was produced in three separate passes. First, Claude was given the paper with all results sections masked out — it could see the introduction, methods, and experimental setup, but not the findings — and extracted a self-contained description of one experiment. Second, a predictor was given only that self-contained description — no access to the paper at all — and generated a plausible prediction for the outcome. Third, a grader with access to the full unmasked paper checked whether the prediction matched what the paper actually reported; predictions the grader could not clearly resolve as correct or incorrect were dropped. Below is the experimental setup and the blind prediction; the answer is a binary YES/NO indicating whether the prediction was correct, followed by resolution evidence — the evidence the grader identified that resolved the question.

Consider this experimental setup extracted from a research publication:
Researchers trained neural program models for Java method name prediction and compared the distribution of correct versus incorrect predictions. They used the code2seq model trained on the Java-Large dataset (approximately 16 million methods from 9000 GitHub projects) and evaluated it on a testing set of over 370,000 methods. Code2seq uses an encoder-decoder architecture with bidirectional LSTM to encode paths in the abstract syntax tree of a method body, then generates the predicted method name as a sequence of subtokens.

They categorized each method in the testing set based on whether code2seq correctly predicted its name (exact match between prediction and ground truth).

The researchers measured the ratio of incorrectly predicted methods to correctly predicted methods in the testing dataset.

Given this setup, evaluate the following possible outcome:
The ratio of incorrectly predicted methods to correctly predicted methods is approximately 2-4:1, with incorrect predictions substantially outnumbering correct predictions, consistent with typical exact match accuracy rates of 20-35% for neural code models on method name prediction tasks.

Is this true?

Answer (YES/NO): YES